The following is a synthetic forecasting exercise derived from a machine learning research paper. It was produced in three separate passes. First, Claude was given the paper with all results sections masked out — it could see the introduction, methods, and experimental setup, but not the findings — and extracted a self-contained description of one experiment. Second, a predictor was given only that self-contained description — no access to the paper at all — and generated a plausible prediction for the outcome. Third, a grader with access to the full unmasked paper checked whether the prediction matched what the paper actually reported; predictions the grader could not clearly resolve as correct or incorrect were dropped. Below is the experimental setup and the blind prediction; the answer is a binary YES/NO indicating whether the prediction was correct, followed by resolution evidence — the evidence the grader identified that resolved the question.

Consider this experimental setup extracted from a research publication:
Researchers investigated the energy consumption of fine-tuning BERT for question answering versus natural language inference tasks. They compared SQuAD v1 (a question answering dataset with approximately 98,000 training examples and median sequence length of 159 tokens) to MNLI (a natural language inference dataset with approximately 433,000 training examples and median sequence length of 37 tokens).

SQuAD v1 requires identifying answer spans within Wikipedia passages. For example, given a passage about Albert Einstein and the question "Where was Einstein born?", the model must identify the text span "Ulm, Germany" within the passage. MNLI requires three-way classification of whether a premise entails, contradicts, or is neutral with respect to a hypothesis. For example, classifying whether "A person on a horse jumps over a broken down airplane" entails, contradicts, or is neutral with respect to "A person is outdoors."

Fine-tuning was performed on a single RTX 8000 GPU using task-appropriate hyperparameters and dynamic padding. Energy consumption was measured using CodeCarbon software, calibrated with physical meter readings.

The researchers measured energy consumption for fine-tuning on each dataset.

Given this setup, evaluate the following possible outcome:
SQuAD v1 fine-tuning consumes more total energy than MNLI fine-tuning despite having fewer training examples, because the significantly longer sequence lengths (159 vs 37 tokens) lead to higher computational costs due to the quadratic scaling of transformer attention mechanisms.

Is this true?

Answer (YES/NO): NO